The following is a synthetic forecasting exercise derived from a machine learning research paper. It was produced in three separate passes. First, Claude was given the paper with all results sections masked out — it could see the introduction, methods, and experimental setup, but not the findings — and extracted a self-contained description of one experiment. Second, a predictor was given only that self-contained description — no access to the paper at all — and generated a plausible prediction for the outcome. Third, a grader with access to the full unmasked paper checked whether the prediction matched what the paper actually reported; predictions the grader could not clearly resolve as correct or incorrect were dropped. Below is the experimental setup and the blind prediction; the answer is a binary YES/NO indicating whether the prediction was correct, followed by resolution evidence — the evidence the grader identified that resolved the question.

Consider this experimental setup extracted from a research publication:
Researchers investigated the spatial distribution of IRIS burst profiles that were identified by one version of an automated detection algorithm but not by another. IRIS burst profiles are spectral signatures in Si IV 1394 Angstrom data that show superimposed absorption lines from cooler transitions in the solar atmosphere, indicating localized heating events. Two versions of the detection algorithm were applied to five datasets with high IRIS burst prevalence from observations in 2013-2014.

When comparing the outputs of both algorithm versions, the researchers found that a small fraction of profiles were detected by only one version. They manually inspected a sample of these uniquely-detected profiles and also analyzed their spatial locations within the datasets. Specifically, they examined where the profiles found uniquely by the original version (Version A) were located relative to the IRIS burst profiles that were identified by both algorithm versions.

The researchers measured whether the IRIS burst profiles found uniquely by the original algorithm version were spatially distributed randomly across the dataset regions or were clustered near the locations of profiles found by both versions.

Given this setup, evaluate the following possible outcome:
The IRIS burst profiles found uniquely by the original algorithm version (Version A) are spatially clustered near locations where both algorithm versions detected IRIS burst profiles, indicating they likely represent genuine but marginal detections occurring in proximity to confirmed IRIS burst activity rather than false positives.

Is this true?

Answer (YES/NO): NO